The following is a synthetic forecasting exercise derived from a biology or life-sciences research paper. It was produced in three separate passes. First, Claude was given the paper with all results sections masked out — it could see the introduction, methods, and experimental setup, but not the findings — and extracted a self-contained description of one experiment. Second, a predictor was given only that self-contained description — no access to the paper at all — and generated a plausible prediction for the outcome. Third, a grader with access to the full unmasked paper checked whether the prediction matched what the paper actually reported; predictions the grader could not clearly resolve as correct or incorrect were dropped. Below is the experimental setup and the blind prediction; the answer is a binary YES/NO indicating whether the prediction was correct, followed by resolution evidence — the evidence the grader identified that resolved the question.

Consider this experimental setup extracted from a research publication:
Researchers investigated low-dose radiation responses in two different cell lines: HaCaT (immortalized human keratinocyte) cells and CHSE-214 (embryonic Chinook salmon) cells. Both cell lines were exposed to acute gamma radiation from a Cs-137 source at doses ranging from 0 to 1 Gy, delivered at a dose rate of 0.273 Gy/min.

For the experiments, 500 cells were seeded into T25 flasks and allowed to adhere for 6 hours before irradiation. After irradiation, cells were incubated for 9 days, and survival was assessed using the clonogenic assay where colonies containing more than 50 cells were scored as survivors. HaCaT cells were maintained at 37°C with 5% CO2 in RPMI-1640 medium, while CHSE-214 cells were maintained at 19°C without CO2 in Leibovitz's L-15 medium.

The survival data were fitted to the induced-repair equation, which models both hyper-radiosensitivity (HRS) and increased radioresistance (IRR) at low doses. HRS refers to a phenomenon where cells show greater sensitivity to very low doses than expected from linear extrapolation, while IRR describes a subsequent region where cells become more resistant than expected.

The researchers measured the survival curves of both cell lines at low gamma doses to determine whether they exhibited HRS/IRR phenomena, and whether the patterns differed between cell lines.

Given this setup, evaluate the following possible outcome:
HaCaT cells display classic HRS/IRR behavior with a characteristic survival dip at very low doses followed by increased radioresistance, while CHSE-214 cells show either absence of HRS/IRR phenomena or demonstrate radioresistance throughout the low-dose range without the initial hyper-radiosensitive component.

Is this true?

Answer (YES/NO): YES